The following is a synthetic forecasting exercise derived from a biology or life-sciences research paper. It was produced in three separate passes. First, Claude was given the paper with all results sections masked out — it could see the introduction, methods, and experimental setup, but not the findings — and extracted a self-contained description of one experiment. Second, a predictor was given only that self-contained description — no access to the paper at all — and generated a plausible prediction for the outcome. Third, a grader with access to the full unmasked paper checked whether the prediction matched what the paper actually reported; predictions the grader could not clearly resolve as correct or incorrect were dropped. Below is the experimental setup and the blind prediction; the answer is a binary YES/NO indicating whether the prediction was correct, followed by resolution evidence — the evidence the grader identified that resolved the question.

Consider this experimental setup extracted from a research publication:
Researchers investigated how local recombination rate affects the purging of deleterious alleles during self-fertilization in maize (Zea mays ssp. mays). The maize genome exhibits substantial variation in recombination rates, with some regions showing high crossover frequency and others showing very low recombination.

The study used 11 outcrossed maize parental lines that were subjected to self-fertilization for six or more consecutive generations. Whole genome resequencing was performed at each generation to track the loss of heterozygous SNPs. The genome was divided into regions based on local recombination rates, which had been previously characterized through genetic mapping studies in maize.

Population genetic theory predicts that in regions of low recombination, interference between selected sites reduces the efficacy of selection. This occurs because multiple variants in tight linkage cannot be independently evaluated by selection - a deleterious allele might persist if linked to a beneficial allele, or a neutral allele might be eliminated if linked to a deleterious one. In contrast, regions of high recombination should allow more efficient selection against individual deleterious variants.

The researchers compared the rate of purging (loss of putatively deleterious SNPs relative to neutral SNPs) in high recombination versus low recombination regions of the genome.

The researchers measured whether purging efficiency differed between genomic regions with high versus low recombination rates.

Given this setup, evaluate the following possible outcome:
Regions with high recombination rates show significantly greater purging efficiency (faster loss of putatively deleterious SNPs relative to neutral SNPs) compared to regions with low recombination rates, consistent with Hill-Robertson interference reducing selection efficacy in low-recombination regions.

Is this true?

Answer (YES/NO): YES